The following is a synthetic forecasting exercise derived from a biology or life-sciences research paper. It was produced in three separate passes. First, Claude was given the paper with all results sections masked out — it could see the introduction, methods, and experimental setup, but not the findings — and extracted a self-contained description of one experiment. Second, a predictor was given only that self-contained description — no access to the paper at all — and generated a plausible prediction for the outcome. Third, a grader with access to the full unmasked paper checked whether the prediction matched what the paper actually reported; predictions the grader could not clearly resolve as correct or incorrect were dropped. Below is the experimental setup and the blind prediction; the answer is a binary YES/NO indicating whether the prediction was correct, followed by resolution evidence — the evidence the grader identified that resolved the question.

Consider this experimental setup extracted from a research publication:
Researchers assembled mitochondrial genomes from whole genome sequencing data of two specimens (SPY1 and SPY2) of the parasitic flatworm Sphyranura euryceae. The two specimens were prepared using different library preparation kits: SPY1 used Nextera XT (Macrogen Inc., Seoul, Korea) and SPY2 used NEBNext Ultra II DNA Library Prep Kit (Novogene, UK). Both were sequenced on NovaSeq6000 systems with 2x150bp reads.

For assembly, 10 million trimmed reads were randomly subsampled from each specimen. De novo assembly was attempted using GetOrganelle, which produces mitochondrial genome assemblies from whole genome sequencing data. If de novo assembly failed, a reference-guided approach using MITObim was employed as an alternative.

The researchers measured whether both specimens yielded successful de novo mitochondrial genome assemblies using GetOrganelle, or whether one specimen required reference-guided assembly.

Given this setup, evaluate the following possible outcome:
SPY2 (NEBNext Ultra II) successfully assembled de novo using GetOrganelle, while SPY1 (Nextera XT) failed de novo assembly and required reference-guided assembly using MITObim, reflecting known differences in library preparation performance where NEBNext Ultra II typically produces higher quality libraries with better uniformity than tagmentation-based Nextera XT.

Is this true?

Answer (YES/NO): YES